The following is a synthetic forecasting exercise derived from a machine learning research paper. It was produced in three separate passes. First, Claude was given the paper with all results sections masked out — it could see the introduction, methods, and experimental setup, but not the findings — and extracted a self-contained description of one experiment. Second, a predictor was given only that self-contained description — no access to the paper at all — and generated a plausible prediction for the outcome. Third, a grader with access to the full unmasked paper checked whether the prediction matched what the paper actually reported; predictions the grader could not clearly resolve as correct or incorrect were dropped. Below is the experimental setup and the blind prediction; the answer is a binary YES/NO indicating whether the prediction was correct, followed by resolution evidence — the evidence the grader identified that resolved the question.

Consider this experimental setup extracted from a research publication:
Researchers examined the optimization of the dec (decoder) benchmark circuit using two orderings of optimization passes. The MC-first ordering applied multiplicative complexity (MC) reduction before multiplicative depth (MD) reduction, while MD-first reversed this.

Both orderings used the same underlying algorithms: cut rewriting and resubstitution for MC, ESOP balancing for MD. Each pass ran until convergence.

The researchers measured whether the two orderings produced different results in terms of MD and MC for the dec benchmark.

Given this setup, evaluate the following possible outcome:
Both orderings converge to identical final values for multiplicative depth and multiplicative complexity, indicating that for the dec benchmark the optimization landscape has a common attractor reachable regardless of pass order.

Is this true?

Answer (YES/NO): YES